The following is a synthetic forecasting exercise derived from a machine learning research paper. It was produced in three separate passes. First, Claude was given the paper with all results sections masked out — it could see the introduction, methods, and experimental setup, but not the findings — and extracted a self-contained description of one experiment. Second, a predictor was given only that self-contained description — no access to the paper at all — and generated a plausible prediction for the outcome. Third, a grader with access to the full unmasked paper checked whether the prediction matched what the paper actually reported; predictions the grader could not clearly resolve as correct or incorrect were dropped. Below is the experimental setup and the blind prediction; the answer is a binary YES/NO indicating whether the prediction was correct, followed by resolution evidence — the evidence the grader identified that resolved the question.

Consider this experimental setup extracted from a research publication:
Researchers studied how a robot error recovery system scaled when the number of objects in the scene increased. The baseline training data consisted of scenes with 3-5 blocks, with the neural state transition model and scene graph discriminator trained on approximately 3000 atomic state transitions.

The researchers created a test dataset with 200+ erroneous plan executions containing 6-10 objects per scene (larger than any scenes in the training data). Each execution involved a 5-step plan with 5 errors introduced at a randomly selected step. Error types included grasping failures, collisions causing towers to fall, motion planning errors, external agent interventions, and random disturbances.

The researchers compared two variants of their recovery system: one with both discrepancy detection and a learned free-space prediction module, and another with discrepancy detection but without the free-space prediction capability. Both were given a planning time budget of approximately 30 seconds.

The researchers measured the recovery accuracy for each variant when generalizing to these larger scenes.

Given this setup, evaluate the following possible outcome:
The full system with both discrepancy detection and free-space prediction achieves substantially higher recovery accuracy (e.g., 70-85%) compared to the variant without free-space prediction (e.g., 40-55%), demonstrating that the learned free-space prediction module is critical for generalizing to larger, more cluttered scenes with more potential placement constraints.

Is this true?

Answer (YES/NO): NO